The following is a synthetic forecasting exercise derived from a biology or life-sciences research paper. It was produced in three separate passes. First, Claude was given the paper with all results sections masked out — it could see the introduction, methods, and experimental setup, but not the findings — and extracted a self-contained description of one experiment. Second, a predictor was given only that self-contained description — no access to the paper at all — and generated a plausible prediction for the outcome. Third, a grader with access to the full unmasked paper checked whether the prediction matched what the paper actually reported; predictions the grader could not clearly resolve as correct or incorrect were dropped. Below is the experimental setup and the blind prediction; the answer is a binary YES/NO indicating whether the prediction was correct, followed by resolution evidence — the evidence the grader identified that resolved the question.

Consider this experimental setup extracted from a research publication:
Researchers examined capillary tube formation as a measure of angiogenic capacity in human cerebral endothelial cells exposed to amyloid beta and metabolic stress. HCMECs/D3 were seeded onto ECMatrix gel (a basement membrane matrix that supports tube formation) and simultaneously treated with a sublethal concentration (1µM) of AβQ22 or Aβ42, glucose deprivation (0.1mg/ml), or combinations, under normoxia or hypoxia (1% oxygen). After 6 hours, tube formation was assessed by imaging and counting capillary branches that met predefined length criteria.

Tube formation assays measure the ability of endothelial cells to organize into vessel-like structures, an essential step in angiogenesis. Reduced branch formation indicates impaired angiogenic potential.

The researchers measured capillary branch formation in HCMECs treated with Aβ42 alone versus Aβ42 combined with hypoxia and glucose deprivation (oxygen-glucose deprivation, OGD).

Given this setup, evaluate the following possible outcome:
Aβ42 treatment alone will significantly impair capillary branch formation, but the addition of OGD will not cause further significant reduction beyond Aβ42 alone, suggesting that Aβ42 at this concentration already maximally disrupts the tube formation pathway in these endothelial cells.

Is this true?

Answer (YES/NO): NO